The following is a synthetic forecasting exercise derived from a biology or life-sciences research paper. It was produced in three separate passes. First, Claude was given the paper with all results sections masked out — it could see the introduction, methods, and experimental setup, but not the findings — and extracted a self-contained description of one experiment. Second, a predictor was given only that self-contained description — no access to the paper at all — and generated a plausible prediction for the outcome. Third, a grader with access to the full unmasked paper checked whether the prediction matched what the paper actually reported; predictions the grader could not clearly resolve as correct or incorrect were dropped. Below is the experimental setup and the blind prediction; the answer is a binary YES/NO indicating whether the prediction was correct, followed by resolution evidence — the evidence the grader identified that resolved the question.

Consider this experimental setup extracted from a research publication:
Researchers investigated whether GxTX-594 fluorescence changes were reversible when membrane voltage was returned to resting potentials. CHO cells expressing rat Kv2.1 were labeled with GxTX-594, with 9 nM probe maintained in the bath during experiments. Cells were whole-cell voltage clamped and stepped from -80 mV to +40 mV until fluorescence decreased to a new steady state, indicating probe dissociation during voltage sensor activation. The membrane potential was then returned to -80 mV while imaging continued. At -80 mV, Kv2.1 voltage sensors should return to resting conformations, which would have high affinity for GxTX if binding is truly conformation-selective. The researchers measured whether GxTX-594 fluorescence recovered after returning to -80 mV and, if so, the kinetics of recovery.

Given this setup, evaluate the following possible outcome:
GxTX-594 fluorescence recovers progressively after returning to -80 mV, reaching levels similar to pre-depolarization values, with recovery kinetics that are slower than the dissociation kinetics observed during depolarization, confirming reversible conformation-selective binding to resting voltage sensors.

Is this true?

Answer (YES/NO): YES